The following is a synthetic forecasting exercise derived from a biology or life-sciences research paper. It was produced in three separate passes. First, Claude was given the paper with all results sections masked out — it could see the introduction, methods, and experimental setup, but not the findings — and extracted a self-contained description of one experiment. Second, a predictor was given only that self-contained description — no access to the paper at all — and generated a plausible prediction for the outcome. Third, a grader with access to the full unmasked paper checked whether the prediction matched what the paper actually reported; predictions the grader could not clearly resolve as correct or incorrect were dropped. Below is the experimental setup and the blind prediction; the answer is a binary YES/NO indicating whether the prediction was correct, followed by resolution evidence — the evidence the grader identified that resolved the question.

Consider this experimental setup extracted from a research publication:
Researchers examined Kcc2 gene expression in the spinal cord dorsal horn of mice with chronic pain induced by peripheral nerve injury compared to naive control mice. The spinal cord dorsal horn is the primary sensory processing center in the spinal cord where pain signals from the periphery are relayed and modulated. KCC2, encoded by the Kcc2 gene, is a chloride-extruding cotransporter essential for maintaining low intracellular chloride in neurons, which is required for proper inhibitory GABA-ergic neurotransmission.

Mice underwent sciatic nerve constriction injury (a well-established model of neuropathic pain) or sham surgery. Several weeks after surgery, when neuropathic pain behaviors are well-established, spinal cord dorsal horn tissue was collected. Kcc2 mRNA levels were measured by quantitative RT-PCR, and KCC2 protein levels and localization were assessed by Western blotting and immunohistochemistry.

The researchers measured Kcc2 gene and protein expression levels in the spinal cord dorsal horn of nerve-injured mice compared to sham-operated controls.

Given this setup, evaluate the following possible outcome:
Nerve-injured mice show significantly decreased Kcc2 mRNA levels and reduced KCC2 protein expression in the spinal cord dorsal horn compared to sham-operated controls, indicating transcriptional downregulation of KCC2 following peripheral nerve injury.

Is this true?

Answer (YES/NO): YES